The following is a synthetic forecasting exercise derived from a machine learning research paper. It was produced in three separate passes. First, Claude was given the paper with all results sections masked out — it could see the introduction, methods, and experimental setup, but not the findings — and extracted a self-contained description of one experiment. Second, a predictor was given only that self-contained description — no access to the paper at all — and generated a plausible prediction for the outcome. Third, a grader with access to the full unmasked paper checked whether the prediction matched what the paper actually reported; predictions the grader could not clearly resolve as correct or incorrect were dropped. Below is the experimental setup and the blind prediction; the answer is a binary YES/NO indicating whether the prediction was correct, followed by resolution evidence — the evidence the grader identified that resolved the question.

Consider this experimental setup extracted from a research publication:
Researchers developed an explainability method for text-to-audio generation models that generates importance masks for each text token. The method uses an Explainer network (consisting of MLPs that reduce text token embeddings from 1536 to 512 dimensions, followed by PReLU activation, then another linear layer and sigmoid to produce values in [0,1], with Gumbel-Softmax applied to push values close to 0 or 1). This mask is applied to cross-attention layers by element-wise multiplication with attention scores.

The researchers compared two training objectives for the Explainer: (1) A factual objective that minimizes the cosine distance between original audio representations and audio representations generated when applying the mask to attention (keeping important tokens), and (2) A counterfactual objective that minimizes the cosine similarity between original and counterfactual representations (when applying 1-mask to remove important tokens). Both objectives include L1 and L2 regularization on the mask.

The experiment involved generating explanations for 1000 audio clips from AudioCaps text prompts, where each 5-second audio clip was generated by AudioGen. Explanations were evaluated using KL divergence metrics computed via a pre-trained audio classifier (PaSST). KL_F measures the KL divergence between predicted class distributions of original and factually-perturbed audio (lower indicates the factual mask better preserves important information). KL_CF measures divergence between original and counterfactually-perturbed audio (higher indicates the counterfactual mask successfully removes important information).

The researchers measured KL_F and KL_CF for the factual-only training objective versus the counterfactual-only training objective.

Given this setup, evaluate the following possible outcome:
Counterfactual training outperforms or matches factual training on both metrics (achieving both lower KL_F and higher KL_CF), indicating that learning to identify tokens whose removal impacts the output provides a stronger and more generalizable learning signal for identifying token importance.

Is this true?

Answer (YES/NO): YES